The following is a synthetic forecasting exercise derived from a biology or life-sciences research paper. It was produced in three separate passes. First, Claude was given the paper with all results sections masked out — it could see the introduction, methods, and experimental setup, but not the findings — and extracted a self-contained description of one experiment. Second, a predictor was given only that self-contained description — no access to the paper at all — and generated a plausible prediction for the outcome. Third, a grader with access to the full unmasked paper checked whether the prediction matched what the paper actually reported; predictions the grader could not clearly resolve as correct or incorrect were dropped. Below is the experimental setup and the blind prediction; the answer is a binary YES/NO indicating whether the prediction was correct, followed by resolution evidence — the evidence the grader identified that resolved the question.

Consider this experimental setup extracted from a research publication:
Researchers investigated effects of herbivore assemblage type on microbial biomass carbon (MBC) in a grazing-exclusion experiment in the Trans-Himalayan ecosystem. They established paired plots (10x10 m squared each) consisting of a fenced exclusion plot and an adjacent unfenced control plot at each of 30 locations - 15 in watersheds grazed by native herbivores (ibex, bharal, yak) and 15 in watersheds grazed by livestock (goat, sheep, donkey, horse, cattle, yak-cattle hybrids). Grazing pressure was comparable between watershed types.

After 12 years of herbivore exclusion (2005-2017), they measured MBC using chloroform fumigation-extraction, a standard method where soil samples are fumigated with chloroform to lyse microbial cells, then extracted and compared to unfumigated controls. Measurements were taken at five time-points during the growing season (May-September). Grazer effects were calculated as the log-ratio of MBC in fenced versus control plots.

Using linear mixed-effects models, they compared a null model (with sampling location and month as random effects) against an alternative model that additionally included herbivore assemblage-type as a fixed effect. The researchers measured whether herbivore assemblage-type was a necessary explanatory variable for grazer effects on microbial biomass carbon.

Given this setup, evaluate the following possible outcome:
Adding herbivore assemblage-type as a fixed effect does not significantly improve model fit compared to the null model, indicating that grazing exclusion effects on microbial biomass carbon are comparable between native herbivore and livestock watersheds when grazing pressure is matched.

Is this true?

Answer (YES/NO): YES